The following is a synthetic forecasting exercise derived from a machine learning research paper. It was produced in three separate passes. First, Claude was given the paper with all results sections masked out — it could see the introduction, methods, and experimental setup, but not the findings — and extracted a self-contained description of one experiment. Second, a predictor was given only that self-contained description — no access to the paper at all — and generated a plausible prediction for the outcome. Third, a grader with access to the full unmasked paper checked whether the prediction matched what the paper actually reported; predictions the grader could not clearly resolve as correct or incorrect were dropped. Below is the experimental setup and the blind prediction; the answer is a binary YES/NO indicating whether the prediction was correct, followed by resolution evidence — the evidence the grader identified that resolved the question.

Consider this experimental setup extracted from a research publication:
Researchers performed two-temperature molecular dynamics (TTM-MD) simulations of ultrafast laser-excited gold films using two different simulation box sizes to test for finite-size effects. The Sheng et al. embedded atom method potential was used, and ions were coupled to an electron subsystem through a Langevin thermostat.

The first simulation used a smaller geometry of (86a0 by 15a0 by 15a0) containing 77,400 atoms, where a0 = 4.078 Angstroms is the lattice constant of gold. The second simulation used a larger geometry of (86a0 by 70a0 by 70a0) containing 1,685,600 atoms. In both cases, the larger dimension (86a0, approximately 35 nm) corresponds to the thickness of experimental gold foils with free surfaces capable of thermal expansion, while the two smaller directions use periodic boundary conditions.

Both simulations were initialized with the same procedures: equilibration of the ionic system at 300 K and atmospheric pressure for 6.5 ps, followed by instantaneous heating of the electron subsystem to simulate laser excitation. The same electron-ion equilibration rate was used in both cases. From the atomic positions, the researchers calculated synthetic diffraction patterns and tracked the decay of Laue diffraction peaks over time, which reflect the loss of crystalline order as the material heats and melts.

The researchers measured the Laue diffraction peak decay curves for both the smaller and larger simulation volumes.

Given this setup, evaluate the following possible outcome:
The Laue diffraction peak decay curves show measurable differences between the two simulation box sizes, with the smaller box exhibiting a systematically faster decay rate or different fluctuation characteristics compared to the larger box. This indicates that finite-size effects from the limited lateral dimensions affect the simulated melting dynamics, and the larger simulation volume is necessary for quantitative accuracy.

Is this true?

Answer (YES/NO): NO